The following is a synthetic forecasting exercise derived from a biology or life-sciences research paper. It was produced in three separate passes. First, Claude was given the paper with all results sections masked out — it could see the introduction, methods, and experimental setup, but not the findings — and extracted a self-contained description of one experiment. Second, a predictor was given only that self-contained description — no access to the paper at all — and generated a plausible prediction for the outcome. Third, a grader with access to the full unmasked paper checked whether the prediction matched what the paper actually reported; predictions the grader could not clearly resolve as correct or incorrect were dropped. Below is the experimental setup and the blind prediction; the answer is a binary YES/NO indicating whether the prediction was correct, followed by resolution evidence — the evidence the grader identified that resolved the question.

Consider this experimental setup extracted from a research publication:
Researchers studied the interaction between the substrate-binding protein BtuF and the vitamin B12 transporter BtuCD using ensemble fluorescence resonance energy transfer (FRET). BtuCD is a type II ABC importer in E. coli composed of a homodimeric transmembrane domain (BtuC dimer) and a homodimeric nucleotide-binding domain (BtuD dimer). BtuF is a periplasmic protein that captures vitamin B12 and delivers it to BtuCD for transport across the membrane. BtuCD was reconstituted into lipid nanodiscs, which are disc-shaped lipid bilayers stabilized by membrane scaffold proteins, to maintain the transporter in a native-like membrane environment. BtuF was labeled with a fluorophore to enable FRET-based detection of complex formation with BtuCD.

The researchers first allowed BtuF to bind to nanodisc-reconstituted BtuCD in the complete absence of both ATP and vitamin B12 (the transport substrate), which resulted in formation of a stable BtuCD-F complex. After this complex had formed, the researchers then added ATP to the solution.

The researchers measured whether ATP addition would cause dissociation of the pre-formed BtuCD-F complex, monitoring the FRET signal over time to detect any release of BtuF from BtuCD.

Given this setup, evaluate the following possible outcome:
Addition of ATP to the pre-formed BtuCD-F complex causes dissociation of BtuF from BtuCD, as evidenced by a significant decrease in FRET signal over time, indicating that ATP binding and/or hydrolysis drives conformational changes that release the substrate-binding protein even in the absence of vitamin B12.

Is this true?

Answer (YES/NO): YES